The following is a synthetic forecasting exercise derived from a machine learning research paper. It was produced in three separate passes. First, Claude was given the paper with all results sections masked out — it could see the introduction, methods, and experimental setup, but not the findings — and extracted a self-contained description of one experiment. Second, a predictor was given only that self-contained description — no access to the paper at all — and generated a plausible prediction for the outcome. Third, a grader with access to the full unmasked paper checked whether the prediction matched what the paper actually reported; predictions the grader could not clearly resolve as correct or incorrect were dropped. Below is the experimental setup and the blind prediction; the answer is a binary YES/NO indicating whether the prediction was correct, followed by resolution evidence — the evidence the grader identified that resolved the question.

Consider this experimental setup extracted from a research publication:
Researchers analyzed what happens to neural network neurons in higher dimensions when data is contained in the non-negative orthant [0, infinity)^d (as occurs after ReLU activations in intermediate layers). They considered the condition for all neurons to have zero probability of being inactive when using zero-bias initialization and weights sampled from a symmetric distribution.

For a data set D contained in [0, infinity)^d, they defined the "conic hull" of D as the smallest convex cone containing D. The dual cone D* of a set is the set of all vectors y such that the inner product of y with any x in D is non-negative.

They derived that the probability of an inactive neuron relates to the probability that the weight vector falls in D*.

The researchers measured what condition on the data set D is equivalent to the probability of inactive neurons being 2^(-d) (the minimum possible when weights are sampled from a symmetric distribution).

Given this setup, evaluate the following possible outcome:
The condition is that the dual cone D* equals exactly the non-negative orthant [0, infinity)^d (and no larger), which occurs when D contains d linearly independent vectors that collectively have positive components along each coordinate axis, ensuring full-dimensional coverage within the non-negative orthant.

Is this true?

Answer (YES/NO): NO